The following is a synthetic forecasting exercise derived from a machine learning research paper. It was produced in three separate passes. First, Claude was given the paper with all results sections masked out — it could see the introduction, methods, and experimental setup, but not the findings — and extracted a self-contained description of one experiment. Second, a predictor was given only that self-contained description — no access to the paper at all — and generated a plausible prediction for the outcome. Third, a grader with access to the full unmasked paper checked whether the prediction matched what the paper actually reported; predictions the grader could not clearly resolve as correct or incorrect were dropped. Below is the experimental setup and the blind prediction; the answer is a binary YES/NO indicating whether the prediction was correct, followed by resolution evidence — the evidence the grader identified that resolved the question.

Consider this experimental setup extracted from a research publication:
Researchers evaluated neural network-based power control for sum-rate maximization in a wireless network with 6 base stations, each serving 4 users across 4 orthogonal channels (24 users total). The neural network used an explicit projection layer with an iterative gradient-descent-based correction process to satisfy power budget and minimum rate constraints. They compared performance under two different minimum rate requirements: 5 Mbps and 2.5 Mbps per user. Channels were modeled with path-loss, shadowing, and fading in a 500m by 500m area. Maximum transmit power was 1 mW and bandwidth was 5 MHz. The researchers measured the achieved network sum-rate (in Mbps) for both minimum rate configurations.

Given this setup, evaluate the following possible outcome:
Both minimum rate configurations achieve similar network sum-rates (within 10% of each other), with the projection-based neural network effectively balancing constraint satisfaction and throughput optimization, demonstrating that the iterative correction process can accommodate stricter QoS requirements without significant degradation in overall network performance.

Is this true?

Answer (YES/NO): NO